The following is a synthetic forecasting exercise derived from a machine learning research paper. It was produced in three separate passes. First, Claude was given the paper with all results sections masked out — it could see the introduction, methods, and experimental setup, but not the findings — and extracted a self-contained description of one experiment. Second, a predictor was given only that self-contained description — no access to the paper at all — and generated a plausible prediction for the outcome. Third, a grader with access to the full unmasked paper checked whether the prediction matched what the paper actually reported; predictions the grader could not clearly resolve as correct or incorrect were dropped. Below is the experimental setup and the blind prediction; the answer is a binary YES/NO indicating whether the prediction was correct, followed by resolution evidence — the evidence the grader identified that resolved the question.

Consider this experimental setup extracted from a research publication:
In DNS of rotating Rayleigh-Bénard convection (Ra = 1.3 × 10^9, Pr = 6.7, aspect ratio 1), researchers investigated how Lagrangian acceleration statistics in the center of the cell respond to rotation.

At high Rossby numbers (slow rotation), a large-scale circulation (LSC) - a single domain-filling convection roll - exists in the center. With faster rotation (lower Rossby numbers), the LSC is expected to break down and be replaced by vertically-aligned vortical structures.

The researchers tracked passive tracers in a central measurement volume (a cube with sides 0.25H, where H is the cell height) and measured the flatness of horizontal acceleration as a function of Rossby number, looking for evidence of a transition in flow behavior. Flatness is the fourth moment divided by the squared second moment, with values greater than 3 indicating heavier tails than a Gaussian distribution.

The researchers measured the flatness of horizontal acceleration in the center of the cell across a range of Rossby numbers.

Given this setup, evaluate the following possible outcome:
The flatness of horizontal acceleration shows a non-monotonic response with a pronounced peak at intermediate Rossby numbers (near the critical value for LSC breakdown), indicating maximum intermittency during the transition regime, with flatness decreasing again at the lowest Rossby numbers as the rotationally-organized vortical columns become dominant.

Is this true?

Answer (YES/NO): NO